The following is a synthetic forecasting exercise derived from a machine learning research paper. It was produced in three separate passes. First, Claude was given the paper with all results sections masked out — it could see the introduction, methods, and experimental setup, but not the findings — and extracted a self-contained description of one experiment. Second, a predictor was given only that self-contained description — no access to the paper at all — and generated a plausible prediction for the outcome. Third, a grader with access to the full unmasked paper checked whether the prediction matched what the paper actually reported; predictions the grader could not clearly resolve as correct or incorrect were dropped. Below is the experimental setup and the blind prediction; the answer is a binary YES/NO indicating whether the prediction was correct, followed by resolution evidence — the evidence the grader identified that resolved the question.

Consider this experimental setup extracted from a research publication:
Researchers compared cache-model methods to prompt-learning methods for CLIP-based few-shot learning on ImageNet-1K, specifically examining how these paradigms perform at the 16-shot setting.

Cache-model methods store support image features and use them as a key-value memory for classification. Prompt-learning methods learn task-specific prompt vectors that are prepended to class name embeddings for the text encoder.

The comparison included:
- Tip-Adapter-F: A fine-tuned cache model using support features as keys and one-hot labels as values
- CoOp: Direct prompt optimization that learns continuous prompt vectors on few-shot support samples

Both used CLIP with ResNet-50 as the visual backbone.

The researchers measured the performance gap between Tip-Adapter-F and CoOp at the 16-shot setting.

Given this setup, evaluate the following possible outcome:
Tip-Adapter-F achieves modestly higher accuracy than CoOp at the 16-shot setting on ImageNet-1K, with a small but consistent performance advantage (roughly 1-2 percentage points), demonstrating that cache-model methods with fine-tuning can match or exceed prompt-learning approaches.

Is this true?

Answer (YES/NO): NO